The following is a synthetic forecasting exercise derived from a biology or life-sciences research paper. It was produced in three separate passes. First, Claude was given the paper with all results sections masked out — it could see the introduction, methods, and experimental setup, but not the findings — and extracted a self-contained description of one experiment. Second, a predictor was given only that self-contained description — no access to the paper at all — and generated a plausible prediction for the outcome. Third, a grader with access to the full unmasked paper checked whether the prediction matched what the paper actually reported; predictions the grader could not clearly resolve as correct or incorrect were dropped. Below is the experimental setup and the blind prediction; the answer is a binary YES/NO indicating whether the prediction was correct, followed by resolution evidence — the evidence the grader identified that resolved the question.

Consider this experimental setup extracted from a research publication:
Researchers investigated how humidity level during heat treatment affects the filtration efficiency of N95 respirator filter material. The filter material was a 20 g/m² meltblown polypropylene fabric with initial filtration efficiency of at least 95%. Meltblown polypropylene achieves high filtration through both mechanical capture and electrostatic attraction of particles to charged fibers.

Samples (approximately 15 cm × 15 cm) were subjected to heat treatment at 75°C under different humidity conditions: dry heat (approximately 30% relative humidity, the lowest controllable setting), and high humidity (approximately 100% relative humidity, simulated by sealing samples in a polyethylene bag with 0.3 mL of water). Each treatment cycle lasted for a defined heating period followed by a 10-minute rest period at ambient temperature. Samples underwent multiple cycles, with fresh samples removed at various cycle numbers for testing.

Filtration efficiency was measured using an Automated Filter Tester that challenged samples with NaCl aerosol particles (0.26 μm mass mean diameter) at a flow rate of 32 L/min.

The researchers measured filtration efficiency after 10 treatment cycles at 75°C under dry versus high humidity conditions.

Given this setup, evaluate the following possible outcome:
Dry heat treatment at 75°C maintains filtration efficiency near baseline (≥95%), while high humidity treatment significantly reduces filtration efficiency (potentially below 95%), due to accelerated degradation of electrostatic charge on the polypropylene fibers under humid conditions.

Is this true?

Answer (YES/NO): NO